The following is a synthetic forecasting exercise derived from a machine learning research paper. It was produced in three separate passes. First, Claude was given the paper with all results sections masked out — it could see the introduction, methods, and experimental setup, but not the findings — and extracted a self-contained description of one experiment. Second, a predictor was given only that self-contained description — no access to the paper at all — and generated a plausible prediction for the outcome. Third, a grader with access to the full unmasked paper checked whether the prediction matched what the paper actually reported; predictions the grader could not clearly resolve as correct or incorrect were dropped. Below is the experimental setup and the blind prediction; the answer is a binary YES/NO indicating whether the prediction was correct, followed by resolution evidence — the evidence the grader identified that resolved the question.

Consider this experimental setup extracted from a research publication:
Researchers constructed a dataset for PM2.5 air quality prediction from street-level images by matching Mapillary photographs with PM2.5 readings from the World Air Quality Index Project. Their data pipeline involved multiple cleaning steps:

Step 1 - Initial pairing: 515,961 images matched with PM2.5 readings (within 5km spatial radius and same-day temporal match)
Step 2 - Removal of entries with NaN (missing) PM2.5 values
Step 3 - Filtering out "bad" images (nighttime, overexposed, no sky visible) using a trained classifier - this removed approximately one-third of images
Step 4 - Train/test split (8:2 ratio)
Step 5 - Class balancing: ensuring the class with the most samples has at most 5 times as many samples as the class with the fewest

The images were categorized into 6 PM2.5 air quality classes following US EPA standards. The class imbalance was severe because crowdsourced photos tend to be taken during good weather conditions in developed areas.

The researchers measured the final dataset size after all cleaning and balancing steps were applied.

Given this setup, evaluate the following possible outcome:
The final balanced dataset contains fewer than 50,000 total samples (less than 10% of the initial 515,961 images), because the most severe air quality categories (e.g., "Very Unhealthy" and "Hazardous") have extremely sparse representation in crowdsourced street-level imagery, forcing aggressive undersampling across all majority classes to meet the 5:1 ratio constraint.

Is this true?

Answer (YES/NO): YES